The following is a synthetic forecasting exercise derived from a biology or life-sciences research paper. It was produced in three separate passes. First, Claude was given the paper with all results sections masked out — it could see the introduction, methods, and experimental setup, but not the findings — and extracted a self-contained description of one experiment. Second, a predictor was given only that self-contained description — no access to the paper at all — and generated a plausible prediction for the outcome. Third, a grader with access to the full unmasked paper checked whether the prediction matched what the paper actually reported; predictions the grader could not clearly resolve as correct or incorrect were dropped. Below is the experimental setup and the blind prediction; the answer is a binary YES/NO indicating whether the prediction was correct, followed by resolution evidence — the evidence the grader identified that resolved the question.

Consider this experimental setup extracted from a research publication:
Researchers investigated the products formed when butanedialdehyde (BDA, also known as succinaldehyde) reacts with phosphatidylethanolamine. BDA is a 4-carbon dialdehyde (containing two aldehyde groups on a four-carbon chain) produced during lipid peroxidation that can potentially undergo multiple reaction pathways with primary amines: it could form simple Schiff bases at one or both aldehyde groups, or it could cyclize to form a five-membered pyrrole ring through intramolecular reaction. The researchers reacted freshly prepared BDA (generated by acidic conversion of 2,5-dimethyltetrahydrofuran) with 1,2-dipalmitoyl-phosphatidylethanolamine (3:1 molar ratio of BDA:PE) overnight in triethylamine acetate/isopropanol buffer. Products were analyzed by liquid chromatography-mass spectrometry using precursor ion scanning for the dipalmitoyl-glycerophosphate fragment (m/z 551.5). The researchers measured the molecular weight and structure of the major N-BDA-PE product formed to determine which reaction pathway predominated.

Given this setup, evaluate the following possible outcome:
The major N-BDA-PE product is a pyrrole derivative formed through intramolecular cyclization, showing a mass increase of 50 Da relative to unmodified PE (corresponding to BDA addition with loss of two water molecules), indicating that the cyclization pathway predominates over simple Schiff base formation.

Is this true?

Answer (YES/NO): YES